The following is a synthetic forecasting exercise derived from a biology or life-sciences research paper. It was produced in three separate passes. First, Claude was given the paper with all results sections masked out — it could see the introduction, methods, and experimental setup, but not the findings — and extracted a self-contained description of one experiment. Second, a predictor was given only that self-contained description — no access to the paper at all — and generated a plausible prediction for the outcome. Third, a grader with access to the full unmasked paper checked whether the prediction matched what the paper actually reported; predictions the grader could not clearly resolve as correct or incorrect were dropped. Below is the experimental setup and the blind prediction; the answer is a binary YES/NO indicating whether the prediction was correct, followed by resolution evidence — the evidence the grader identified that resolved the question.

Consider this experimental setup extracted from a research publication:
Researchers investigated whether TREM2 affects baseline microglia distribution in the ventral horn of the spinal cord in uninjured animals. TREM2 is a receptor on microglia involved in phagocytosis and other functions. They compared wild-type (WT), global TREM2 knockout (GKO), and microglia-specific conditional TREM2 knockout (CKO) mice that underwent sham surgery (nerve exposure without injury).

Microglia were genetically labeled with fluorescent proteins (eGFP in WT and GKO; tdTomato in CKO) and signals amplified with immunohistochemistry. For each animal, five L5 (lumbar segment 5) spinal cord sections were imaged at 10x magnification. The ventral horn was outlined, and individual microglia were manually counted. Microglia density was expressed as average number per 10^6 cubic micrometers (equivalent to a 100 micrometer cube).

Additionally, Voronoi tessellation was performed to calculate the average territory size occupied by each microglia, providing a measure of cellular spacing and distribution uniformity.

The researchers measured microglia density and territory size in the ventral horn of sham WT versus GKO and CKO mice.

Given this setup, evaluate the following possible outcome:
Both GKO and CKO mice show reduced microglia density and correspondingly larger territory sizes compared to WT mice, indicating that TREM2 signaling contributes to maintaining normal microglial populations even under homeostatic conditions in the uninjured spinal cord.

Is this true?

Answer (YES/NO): NO